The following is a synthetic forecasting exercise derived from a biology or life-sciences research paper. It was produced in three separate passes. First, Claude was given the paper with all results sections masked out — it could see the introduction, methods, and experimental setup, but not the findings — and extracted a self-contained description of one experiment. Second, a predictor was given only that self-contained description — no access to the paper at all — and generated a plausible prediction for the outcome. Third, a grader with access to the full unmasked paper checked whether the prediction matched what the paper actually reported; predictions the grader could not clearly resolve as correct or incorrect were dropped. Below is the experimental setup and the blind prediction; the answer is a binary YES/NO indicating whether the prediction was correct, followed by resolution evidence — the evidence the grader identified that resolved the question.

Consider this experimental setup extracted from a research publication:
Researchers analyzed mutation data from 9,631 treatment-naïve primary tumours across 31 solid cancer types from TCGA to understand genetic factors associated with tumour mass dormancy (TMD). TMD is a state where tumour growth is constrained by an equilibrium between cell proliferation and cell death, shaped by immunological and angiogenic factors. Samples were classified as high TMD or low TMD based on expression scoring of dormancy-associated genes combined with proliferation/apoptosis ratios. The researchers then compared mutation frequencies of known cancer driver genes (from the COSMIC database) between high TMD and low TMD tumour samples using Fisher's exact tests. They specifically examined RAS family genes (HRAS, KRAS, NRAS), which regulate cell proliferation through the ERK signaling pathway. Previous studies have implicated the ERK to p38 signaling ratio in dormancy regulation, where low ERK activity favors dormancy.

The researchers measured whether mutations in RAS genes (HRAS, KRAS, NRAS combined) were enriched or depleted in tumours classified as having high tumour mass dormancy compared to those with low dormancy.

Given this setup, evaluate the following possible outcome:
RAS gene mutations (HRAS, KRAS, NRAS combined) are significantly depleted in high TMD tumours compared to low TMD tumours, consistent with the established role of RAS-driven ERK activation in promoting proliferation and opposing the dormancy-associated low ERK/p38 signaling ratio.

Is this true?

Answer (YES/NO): NO